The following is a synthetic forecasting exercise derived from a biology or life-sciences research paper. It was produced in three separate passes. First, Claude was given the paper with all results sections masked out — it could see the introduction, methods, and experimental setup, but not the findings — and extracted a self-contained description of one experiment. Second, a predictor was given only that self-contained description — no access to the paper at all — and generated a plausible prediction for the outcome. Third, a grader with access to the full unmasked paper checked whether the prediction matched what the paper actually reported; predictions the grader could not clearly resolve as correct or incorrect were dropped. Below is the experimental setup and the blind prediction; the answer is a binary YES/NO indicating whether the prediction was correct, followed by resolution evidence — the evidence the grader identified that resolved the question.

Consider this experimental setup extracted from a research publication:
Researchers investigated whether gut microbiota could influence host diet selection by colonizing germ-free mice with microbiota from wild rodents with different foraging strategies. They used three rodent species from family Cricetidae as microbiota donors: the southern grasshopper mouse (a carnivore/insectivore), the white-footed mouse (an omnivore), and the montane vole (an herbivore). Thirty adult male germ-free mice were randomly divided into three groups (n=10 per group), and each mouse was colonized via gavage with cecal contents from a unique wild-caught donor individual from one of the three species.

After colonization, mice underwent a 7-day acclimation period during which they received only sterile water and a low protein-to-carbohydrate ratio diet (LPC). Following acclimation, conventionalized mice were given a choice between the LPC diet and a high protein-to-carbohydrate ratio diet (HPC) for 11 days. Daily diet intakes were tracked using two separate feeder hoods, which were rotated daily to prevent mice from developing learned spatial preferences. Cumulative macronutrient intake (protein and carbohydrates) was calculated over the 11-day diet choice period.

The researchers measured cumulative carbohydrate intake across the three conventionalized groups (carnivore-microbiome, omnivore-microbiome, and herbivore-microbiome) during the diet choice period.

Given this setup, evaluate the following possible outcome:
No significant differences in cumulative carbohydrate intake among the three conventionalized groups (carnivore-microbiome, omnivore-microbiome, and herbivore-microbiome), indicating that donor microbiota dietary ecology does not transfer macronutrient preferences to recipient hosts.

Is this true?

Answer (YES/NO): NO